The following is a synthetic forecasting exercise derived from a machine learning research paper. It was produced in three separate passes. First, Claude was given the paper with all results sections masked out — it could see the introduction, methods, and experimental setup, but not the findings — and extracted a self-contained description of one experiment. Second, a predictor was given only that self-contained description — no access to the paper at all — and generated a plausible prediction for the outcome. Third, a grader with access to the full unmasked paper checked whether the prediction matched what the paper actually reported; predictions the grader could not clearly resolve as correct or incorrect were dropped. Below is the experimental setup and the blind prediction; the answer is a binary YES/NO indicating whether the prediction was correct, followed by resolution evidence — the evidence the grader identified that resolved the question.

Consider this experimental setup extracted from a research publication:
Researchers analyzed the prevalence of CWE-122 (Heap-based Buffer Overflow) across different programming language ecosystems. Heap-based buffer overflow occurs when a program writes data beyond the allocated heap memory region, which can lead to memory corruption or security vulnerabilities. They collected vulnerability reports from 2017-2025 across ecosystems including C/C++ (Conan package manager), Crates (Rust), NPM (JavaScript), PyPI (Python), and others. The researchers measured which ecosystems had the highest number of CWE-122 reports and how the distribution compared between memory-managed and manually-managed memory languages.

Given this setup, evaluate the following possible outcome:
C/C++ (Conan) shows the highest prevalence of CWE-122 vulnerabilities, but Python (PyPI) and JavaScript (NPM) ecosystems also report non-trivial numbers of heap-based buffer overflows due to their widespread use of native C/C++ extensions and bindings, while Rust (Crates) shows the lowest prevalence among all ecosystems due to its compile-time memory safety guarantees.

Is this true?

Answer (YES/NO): NO